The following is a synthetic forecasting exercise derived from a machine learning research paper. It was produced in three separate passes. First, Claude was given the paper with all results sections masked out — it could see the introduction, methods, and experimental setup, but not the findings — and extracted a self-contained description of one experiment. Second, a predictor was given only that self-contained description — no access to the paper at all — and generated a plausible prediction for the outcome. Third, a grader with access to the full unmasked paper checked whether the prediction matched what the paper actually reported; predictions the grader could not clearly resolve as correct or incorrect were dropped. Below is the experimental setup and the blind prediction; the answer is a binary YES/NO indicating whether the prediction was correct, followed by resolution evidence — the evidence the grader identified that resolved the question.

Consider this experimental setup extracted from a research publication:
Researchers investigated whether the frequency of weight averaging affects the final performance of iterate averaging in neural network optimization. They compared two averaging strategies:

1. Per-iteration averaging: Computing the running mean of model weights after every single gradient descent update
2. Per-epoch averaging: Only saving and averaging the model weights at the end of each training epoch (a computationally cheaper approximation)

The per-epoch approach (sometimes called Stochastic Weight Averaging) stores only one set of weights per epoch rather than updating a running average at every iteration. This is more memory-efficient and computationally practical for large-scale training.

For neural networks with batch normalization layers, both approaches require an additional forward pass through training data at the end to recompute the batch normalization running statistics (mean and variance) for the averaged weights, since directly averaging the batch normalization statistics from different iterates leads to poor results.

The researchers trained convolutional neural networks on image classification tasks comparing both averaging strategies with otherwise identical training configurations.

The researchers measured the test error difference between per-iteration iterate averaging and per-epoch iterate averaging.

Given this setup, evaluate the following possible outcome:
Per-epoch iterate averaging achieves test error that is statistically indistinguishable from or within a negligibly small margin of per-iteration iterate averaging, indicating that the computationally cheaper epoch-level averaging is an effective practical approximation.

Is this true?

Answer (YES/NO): YES